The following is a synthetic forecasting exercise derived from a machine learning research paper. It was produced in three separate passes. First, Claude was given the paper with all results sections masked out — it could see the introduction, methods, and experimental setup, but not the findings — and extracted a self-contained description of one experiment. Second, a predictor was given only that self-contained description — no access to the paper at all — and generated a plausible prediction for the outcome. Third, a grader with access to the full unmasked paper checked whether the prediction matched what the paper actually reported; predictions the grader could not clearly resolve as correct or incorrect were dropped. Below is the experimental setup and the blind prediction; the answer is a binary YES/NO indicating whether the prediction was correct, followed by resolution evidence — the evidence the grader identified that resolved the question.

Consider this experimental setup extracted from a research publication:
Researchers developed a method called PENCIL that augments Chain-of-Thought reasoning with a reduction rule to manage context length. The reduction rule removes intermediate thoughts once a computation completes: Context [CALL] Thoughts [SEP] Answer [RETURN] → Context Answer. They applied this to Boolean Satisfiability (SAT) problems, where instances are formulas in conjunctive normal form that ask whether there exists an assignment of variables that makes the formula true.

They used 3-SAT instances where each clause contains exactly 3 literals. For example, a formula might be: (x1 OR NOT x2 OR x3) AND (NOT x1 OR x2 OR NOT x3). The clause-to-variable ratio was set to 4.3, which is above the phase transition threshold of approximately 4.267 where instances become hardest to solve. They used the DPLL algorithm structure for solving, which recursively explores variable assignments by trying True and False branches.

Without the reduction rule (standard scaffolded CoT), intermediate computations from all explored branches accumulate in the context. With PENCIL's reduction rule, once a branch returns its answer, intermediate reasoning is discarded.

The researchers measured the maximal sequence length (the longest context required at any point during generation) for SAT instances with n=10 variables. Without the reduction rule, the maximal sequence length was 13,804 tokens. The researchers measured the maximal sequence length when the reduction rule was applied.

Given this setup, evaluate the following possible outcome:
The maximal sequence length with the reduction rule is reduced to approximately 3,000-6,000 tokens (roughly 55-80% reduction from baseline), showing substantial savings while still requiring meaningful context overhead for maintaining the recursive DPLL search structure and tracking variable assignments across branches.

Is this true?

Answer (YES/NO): NO